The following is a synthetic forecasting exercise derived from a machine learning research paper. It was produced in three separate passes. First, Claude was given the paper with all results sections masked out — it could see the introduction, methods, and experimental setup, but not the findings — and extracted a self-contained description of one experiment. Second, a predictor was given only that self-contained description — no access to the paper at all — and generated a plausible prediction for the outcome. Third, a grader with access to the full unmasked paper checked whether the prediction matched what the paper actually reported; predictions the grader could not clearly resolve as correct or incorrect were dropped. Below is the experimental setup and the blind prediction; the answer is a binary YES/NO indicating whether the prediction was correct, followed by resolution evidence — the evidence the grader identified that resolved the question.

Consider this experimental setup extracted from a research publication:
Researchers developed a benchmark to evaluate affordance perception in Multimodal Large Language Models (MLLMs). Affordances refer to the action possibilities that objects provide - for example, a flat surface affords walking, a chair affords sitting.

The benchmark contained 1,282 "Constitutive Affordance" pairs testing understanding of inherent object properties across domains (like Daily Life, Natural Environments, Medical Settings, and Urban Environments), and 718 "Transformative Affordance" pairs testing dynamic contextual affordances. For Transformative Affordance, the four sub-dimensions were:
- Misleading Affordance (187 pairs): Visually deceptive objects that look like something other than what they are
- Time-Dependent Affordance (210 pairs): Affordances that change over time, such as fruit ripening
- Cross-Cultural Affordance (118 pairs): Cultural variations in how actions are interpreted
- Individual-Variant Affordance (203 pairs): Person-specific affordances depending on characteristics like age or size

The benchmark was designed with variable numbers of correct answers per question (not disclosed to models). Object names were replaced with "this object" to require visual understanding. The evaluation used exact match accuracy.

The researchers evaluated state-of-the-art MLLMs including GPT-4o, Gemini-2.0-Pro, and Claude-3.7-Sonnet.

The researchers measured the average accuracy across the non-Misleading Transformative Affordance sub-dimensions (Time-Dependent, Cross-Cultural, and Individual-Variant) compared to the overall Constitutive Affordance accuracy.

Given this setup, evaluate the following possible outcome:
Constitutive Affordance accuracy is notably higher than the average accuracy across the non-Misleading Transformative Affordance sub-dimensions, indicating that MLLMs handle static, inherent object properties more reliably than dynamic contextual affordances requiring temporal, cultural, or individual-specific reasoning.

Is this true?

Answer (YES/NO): YES